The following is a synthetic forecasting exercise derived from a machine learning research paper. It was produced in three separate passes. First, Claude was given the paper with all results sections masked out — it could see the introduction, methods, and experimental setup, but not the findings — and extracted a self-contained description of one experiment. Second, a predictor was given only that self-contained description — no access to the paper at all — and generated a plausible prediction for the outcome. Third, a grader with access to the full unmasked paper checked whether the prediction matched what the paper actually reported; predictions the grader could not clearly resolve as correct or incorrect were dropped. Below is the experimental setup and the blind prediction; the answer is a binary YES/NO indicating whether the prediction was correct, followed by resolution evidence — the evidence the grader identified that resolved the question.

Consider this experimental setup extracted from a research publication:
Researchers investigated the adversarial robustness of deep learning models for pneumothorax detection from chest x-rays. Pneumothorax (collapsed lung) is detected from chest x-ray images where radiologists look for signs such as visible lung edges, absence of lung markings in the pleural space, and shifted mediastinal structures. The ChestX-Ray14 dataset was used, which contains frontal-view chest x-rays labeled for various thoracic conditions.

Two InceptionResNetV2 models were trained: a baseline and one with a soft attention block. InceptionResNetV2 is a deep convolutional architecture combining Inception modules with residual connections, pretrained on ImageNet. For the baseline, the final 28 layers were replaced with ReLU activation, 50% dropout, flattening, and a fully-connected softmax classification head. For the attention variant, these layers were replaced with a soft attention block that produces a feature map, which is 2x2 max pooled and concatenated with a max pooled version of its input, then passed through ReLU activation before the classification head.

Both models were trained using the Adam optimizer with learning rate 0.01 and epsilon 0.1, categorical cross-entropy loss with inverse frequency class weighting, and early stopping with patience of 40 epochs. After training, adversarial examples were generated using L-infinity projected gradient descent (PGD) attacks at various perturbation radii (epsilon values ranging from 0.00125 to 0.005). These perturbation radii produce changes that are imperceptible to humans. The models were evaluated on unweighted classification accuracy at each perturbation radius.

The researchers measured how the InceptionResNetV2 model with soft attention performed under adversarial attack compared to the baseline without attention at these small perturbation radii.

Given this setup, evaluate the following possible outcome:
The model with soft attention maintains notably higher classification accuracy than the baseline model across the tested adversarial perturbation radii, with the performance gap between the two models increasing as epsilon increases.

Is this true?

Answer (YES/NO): NO